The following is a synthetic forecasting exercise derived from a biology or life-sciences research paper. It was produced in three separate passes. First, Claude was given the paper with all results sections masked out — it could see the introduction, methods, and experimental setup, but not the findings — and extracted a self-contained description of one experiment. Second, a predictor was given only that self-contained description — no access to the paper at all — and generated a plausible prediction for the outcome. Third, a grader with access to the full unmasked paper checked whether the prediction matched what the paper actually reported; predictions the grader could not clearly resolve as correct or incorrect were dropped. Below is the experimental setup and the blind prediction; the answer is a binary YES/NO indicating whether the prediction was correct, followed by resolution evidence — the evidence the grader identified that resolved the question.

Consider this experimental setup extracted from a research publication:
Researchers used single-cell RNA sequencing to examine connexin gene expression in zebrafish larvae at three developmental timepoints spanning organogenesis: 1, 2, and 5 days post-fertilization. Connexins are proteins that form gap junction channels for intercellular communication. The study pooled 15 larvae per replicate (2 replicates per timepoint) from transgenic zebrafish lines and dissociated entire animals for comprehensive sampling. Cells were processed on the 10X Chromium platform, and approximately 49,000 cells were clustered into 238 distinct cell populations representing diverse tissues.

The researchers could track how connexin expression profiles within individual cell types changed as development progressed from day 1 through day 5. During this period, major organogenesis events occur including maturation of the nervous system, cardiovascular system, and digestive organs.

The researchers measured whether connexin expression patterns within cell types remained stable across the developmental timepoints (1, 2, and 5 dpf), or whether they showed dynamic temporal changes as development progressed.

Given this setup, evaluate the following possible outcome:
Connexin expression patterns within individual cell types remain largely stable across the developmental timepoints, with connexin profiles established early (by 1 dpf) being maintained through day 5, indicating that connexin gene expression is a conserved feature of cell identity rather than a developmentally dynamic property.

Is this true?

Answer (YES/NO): NO